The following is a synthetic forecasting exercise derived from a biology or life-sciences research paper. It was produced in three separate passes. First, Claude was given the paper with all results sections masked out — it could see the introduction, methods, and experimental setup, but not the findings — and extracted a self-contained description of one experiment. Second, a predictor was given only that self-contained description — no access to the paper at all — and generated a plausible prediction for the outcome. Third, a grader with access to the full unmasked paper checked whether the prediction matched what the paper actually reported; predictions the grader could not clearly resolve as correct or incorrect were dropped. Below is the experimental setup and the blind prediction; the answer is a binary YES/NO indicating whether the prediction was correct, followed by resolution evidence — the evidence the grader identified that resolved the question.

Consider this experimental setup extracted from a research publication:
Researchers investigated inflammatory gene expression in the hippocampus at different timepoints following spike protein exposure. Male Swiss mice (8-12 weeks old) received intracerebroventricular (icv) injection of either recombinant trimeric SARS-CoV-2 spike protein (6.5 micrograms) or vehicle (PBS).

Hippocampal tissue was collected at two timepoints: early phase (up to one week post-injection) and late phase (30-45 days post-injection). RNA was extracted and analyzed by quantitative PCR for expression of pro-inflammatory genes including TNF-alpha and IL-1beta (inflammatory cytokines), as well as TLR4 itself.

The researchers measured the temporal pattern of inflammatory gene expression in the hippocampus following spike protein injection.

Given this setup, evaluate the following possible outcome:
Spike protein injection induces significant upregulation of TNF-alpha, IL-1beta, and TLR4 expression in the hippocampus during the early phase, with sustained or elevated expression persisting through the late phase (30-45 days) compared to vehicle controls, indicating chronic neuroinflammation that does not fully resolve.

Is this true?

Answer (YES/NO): NO